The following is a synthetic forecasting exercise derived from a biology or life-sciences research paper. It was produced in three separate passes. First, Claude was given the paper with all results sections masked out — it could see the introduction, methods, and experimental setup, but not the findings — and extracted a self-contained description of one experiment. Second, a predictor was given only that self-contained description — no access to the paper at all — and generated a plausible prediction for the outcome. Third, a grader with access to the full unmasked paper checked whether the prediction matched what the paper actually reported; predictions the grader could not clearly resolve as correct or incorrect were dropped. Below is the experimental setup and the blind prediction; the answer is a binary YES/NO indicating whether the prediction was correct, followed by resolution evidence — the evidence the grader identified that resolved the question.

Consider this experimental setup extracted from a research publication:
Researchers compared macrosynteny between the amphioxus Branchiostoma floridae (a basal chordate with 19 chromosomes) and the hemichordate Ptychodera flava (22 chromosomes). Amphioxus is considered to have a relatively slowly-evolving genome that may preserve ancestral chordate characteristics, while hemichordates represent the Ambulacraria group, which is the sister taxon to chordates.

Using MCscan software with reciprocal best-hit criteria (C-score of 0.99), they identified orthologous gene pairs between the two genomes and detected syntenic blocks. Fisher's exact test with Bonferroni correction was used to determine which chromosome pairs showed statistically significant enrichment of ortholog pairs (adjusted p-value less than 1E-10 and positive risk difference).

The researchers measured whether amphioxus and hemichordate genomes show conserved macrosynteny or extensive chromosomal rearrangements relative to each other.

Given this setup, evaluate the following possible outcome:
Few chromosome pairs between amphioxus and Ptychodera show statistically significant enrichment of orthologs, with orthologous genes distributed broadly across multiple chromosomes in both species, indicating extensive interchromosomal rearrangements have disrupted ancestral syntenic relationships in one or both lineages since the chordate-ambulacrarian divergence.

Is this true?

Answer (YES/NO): NO